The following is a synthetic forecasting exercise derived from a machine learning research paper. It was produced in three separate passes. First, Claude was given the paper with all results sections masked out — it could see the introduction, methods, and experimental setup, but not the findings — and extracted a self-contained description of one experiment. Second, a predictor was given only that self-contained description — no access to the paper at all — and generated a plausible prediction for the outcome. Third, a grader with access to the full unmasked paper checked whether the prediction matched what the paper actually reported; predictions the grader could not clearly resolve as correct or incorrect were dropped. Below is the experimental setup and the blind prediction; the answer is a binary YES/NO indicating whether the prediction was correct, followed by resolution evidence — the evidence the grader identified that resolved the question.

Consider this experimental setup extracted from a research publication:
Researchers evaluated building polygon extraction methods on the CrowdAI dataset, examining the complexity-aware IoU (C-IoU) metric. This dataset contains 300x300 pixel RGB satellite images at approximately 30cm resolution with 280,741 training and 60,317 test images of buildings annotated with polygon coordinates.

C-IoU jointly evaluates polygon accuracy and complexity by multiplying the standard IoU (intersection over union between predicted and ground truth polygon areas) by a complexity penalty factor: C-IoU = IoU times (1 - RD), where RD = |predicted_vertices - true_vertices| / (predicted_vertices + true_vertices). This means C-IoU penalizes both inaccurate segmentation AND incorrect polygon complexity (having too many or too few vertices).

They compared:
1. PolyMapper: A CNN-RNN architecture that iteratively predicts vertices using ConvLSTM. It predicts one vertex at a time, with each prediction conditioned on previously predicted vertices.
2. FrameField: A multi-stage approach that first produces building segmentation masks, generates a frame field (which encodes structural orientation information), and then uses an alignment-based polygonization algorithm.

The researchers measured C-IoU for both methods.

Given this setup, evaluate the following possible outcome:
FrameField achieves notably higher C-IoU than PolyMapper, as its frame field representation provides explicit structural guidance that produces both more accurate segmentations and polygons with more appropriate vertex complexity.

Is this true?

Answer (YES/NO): YES